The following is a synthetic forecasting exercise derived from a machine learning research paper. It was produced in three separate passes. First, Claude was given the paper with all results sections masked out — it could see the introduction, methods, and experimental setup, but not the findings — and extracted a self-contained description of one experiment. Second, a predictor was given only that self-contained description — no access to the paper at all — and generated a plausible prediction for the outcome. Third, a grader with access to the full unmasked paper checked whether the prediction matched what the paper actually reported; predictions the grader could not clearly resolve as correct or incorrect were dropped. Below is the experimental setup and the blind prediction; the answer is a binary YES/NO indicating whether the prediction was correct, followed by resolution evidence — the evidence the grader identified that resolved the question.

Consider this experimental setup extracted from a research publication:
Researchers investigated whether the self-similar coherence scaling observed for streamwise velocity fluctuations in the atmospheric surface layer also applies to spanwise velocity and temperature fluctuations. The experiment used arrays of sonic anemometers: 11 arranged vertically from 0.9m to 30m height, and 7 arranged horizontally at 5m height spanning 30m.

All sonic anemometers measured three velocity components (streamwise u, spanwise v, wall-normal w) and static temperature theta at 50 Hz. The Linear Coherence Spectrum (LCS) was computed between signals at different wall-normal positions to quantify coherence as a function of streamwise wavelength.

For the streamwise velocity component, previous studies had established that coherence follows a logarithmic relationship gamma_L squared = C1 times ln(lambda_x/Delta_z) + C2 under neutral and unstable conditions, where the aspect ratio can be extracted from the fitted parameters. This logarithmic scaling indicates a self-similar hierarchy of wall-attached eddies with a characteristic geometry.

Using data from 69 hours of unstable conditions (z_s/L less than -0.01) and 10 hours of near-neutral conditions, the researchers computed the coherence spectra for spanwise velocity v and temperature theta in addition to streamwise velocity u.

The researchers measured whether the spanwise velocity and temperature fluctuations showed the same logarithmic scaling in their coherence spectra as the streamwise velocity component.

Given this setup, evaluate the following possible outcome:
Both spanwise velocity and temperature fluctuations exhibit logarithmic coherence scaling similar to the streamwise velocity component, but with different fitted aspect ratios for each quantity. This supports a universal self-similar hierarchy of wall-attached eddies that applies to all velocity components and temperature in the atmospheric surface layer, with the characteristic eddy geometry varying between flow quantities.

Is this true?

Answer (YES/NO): YES